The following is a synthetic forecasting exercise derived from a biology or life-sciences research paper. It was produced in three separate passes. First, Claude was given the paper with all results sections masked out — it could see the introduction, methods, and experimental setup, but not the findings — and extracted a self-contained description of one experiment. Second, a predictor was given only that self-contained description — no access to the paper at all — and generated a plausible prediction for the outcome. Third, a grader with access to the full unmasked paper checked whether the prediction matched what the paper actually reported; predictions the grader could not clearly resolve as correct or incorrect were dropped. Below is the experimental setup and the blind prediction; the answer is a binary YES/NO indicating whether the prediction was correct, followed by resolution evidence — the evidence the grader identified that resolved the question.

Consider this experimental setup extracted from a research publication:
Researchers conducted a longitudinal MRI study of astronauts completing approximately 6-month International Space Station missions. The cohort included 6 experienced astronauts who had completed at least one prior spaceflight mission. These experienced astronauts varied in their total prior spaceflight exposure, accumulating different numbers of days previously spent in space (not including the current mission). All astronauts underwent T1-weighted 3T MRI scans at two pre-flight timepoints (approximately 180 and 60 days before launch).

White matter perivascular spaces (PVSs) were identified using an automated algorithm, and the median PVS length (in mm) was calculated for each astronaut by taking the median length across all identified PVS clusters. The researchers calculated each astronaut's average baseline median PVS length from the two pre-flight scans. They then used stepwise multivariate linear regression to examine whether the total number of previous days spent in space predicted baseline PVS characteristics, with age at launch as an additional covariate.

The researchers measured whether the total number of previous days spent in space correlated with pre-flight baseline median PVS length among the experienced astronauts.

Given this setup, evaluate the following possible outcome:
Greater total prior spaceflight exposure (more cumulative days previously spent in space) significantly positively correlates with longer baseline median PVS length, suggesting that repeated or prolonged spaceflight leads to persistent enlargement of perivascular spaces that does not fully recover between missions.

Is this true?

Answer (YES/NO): YES